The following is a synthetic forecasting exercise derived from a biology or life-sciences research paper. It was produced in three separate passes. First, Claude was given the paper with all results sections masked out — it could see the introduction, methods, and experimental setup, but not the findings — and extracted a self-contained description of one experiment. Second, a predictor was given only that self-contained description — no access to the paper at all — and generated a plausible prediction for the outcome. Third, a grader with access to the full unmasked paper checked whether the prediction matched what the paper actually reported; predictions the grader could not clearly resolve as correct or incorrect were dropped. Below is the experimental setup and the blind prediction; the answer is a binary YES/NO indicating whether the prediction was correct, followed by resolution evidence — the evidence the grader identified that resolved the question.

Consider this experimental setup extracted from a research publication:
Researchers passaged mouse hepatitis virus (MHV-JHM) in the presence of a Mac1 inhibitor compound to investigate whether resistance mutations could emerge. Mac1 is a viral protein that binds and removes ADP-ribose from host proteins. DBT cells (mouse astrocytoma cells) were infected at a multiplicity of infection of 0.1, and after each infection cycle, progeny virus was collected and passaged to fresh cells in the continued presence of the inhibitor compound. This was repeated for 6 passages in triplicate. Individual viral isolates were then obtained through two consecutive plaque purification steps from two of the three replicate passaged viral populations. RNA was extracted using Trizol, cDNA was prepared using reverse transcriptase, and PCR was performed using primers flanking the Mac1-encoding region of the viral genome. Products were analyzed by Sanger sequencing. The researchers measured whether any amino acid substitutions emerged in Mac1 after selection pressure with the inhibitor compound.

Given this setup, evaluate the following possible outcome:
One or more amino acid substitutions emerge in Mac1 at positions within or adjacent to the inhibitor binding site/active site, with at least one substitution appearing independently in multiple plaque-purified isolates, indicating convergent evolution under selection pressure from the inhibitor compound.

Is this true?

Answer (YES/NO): YES